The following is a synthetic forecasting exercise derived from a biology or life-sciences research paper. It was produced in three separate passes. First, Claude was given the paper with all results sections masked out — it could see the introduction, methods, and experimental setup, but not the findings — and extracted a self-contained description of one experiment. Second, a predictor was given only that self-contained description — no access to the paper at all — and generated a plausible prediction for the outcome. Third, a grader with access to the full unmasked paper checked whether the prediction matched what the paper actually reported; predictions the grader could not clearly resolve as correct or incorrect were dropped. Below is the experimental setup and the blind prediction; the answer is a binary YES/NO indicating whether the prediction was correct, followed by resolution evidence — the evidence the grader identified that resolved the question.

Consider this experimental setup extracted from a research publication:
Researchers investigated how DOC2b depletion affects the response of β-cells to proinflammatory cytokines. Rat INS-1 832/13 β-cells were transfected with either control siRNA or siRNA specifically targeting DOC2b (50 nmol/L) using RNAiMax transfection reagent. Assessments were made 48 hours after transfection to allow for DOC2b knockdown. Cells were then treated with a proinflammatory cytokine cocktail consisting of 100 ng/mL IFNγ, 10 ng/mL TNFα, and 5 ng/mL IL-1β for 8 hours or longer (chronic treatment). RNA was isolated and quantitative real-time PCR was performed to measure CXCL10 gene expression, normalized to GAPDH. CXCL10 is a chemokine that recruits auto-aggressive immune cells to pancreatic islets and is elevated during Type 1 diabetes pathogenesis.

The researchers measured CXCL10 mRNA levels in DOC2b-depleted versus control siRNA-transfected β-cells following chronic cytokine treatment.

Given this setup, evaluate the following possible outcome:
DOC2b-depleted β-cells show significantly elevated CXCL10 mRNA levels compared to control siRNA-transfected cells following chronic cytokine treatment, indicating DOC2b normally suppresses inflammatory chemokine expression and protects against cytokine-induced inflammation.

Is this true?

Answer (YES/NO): YES